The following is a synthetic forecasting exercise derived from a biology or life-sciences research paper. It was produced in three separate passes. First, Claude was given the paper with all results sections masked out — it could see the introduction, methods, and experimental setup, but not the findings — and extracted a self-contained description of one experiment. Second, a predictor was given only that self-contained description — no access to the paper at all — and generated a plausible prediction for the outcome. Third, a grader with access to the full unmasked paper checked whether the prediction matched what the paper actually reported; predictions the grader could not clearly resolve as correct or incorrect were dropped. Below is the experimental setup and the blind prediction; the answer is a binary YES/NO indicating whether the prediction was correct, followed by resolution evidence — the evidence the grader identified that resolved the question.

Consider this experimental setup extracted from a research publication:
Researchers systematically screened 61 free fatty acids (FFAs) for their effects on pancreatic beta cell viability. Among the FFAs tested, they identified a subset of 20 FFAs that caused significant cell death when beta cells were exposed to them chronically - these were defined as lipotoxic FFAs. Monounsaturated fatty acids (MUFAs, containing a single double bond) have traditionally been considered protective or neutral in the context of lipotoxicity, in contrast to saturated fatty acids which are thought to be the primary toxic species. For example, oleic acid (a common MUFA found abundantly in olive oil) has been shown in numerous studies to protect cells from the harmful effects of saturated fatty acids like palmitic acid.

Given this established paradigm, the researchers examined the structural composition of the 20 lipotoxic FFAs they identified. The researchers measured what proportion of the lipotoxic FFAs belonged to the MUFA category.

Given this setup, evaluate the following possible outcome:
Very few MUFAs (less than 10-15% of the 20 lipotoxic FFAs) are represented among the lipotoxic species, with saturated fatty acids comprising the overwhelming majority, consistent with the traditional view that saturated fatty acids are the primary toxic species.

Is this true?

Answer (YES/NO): NO